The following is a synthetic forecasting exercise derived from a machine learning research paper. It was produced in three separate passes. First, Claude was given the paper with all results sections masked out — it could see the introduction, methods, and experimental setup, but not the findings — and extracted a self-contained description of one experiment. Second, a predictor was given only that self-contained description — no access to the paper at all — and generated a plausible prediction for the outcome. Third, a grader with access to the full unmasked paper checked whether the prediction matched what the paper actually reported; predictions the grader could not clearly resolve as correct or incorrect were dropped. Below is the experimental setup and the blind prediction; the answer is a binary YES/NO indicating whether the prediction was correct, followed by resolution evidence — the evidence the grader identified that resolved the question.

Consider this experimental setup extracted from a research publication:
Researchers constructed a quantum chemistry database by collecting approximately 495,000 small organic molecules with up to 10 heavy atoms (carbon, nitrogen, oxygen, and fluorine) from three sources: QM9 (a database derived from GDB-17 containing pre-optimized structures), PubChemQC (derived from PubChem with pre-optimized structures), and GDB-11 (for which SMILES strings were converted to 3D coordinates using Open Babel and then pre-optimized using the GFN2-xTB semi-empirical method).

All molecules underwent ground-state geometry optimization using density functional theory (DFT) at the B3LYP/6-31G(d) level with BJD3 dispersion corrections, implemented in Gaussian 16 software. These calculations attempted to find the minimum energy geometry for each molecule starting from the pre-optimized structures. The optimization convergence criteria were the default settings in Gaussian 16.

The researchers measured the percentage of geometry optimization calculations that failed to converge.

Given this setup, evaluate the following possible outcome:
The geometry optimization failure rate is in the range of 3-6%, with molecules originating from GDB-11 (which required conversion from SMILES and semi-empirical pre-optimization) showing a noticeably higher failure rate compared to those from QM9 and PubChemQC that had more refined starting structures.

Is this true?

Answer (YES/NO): NO